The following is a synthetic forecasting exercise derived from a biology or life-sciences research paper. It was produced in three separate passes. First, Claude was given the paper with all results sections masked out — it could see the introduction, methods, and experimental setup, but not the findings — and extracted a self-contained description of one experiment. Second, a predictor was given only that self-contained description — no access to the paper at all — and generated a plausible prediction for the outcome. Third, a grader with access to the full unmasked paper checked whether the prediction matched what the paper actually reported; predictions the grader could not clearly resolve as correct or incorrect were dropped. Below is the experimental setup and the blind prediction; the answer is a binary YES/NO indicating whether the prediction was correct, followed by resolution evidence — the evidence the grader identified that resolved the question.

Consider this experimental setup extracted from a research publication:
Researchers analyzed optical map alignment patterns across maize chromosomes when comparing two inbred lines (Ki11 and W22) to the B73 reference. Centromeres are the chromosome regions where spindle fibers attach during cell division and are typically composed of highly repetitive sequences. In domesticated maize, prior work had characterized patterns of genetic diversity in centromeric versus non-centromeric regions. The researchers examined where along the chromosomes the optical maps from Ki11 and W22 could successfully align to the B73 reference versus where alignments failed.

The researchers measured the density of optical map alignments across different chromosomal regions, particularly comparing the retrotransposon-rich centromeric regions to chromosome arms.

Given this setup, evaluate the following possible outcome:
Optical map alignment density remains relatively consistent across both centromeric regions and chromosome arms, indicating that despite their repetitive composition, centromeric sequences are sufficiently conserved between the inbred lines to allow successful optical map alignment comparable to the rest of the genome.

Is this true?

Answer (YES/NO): YES